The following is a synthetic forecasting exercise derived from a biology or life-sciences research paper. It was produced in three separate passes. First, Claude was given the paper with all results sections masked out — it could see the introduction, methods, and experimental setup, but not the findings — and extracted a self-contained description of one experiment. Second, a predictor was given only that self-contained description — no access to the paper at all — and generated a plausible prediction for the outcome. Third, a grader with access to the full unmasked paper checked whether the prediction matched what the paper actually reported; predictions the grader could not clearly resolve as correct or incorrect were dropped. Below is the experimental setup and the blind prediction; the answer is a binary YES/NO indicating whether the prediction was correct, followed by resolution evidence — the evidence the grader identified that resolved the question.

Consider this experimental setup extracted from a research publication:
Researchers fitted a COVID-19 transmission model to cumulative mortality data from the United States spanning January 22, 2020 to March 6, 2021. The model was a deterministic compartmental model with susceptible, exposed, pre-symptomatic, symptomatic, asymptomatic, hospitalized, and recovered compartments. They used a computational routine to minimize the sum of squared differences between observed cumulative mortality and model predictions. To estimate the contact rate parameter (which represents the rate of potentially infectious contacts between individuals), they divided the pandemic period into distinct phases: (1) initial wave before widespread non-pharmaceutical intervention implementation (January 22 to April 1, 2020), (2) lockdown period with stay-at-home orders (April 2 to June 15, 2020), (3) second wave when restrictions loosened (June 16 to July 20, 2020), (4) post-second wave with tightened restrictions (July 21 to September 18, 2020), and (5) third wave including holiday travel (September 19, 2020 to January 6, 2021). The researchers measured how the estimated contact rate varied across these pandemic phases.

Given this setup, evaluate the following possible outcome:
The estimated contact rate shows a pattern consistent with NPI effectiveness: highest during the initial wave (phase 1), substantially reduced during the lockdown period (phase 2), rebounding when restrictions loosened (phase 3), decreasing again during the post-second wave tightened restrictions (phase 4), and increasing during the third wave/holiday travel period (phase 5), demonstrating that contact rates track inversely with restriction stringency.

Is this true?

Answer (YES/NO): YES